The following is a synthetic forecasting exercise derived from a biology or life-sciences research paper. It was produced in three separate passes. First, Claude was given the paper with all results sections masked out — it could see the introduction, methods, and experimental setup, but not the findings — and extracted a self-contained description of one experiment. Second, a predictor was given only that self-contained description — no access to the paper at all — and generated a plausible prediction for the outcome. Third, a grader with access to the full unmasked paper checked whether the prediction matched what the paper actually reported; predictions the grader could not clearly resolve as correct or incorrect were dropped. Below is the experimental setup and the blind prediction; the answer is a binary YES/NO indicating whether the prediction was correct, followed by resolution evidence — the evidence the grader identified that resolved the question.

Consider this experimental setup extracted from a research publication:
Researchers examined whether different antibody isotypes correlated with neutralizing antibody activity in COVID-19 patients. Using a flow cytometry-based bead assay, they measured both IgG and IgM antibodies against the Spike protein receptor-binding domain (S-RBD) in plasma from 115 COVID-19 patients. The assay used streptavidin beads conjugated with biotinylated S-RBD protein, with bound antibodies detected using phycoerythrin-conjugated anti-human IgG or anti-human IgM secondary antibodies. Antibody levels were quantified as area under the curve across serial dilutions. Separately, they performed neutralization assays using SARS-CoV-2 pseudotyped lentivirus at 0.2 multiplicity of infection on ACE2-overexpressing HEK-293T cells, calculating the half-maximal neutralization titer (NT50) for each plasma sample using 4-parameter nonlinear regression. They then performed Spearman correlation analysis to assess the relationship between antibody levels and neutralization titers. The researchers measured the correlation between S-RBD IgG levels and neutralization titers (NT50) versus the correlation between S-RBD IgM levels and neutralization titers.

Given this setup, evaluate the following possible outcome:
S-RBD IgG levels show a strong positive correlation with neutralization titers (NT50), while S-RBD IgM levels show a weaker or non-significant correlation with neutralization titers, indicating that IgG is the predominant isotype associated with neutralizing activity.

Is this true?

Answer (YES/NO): YES